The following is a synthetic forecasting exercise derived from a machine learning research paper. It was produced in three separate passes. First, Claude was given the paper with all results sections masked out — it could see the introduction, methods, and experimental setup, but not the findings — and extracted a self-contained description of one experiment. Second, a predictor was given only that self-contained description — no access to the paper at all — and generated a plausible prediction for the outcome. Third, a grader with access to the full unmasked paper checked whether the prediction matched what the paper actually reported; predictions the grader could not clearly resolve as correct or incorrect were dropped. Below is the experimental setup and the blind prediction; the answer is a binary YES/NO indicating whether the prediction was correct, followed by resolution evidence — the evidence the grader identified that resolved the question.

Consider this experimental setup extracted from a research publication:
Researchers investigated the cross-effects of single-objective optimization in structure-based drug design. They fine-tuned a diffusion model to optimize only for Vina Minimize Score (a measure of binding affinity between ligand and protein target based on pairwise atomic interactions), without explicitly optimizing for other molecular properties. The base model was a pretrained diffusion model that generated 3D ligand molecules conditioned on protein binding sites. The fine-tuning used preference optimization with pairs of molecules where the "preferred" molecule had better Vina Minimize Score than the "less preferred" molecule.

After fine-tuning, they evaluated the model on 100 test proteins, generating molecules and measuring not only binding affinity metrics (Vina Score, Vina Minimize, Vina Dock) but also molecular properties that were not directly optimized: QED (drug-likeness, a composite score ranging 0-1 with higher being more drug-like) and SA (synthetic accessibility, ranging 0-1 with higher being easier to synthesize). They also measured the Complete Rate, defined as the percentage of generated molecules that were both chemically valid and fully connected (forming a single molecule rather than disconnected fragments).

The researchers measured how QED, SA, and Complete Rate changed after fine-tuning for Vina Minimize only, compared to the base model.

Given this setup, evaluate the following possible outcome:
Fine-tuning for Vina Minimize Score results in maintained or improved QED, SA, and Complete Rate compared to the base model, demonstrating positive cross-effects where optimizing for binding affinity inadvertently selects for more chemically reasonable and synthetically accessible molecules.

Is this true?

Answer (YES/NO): YES